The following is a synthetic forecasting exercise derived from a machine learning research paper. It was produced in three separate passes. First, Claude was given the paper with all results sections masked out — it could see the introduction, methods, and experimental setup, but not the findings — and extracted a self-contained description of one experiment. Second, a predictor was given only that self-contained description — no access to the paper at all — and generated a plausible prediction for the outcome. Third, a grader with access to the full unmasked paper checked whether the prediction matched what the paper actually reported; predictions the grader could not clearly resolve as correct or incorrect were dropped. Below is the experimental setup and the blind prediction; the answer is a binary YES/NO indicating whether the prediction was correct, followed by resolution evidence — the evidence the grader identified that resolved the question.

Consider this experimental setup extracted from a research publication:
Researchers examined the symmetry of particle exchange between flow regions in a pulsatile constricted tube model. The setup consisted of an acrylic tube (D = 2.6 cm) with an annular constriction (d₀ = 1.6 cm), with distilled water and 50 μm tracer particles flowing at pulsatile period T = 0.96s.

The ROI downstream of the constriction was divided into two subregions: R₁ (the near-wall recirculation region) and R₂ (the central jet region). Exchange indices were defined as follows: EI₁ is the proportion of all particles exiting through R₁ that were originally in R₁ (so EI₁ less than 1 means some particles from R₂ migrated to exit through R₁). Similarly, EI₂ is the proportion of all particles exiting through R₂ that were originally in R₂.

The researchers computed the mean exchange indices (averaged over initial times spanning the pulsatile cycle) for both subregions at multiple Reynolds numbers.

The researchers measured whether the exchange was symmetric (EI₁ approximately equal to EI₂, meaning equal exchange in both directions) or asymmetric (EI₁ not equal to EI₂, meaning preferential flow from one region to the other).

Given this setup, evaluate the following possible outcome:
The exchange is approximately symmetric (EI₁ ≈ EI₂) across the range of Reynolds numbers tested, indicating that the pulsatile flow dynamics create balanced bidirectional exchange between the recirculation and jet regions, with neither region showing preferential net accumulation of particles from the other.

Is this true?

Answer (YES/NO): NO